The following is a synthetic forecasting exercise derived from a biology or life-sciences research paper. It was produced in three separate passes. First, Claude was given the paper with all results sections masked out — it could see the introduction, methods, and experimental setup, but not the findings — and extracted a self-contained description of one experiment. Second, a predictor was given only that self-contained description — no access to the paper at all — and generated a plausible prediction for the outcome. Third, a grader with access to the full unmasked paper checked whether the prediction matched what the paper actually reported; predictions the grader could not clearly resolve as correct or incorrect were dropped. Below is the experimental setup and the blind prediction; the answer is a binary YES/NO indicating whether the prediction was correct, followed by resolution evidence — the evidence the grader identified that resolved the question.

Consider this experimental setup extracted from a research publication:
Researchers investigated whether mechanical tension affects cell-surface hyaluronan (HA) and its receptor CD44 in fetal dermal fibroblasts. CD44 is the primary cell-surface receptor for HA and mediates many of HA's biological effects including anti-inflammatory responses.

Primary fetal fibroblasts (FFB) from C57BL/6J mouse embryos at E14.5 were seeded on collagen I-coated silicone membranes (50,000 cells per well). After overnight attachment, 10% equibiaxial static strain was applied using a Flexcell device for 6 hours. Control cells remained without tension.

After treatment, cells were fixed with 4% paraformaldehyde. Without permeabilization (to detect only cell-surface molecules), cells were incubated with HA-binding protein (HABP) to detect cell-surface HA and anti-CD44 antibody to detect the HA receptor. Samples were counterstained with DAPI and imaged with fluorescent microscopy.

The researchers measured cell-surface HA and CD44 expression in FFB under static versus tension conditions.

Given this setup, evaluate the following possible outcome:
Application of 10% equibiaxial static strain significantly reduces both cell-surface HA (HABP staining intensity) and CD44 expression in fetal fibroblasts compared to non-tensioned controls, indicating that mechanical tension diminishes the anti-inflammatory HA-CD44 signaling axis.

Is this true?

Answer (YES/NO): NO